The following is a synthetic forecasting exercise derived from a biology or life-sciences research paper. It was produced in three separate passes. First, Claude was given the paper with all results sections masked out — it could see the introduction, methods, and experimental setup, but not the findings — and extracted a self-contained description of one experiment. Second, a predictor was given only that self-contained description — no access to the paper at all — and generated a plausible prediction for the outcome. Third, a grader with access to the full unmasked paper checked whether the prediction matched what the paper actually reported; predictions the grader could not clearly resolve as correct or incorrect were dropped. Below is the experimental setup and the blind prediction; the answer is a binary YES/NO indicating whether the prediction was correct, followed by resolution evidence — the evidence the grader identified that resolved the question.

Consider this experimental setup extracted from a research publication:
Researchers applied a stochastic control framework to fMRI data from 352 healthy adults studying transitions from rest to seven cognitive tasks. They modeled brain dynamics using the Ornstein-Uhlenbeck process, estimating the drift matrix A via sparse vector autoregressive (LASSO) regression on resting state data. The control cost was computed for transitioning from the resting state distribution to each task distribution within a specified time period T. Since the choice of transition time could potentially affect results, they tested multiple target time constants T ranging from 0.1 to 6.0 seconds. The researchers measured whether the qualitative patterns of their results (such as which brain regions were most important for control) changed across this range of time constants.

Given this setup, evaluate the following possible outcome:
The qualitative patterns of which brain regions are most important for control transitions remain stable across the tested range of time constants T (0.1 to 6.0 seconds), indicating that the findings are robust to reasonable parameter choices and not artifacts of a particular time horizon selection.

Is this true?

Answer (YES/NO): YES